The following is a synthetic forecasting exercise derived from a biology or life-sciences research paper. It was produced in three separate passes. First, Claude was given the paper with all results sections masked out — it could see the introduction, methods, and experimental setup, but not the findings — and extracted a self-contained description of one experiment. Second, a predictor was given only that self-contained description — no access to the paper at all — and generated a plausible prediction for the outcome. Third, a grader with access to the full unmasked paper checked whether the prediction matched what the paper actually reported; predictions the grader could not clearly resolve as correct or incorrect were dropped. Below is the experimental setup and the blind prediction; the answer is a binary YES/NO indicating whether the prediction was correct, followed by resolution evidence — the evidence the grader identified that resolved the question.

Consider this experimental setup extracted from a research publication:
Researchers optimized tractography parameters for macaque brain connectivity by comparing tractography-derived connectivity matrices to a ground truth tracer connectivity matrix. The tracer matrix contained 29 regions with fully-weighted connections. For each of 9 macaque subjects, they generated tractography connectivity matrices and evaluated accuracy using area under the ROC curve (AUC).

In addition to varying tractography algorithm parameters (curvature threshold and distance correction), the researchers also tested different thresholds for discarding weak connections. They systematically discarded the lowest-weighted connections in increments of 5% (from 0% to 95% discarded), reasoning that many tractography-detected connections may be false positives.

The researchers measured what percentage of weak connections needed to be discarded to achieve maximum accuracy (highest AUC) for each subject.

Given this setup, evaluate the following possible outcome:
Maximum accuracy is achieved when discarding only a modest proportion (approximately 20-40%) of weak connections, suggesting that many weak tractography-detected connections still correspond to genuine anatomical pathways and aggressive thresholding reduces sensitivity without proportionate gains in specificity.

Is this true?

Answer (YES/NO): NO